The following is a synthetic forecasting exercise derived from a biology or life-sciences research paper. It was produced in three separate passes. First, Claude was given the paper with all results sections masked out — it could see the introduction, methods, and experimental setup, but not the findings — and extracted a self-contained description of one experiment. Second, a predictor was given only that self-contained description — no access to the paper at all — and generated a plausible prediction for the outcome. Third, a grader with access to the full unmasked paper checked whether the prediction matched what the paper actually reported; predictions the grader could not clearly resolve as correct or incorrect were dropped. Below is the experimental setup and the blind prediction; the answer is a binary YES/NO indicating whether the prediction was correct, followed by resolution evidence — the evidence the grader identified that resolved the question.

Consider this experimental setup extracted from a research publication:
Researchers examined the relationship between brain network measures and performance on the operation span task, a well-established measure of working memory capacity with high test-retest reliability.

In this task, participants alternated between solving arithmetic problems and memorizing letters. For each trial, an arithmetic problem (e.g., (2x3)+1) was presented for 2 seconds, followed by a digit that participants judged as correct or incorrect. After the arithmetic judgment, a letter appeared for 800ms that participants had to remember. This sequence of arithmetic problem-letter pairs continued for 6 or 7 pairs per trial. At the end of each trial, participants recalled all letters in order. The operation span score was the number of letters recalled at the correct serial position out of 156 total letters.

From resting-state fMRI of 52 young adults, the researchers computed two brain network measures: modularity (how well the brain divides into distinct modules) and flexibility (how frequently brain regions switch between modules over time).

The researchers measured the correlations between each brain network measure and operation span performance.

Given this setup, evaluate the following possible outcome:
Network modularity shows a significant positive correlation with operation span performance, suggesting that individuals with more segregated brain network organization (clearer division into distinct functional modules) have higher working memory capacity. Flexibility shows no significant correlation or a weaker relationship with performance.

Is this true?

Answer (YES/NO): NO